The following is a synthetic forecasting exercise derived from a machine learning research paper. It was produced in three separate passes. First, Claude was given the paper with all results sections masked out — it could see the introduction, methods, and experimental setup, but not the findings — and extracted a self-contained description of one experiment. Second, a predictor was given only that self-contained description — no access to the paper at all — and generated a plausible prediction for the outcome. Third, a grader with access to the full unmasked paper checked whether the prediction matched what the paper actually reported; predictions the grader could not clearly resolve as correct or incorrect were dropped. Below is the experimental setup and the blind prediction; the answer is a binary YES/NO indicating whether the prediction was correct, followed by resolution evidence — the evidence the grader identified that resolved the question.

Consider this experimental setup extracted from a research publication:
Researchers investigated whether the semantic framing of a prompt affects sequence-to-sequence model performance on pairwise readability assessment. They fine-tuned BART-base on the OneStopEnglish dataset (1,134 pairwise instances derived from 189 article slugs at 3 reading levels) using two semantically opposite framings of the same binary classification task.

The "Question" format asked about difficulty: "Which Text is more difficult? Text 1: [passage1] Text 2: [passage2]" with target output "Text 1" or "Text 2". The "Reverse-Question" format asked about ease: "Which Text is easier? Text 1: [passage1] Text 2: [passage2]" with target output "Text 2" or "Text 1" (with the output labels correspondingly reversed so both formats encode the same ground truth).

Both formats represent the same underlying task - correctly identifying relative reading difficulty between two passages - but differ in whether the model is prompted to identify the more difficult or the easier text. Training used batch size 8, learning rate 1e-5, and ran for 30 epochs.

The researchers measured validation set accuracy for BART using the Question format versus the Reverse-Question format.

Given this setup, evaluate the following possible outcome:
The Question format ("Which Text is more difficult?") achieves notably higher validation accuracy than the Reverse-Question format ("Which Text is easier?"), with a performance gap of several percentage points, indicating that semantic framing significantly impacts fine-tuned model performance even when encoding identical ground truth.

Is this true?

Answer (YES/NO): NO